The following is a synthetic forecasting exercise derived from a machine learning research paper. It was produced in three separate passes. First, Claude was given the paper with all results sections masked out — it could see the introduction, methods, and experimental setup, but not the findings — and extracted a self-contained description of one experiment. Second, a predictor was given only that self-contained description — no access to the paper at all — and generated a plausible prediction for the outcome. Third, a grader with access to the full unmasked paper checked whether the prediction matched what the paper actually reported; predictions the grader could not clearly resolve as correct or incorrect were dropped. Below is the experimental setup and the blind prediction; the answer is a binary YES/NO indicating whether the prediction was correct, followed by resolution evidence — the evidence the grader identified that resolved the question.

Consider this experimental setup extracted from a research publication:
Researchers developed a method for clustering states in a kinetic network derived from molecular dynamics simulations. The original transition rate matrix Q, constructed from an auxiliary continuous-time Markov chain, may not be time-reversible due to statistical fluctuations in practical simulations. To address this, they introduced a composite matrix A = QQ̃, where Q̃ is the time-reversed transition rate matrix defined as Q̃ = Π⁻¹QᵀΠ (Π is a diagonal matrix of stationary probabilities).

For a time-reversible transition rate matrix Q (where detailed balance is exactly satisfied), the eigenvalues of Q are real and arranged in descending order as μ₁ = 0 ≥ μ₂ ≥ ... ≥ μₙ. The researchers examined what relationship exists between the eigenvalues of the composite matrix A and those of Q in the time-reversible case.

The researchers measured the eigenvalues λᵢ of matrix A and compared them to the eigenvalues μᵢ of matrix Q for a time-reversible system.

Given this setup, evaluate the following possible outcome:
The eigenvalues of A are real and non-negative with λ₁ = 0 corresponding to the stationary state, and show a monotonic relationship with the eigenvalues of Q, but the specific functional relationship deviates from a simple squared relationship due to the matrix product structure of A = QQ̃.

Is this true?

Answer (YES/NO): NO